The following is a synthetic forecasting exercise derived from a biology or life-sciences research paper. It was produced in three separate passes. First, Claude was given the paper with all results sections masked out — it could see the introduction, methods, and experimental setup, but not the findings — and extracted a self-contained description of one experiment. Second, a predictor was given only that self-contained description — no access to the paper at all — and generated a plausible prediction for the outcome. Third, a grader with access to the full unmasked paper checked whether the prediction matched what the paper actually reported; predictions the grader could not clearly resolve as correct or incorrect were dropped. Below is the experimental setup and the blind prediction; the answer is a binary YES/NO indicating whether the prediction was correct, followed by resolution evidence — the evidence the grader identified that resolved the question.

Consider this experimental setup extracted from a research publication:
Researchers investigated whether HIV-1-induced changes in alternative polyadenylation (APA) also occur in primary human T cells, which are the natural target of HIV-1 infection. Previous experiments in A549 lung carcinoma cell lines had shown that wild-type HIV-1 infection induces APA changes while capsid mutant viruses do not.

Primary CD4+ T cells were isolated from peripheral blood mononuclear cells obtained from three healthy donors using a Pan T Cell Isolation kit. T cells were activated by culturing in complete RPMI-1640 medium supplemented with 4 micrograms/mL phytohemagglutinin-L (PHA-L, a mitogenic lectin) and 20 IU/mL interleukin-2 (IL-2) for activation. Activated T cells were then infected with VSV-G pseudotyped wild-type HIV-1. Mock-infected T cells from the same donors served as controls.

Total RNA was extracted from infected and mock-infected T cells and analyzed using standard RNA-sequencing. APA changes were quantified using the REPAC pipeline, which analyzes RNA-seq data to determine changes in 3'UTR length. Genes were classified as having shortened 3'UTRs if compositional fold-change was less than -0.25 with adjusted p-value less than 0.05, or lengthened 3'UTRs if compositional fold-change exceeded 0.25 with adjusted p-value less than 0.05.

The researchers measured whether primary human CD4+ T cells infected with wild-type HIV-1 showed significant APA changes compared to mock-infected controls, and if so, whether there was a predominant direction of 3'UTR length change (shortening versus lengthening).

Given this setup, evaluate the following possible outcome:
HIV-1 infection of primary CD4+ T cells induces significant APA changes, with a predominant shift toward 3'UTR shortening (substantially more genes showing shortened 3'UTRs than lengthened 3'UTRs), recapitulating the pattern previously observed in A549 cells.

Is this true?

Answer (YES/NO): YES